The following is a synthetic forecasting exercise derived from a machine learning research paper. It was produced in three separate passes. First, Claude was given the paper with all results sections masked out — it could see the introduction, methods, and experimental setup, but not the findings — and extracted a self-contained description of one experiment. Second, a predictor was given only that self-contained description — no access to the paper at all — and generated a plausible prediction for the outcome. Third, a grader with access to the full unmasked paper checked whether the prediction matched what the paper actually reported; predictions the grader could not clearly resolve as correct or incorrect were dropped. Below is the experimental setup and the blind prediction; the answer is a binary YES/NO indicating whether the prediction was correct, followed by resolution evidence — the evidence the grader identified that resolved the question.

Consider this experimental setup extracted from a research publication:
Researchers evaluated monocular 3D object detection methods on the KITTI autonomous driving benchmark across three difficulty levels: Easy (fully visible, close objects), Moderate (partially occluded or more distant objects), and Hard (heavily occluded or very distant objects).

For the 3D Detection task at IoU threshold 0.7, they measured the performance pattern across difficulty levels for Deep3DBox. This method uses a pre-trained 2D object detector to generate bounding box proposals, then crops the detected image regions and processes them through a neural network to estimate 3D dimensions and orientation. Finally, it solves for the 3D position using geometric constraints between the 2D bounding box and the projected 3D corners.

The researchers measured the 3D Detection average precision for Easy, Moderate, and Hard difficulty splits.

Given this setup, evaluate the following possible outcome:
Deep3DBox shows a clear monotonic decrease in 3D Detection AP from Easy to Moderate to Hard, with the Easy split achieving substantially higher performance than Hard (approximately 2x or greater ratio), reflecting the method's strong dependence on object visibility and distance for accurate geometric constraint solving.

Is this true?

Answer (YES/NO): NO